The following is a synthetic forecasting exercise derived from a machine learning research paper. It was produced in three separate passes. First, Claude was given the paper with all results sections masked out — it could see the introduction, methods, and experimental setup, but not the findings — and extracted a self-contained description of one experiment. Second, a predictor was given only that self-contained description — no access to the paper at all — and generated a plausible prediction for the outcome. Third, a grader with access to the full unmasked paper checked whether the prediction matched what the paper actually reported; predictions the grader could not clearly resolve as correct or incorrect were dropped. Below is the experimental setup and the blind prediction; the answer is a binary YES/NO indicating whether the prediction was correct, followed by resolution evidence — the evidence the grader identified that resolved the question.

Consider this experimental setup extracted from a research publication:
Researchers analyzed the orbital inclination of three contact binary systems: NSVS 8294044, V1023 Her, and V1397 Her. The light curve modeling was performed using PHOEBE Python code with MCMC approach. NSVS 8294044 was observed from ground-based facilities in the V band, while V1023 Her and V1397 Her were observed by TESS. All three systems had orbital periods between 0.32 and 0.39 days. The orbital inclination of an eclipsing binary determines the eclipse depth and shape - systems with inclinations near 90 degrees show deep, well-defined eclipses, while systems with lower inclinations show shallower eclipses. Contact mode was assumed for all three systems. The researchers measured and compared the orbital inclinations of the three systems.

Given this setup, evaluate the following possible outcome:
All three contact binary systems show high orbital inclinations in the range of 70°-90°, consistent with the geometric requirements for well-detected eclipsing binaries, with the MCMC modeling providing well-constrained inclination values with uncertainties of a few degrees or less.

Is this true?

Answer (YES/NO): NO